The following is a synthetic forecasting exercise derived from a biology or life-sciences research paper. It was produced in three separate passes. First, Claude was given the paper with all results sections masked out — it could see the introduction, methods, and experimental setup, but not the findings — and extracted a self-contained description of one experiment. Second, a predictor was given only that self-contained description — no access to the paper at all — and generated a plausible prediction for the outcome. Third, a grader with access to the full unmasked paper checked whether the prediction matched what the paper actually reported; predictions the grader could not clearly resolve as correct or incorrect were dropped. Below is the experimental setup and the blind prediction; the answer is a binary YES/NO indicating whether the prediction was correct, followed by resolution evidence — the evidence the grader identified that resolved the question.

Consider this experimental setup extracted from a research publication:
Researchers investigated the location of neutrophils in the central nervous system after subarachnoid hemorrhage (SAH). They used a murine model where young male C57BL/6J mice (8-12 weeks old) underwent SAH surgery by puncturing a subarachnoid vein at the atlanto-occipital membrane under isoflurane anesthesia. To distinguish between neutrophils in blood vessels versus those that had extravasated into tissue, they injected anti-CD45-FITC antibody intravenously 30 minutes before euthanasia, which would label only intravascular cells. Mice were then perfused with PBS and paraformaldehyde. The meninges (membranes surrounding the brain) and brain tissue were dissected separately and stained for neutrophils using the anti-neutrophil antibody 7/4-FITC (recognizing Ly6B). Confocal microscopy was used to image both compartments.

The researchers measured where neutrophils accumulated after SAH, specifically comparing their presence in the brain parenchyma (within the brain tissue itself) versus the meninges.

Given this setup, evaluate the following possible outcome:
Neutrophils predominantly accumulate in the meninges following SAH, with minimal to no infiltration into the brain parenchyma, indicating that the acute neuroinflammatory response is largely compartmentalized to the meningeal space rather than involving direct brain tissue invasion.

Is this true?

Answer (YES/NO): YES